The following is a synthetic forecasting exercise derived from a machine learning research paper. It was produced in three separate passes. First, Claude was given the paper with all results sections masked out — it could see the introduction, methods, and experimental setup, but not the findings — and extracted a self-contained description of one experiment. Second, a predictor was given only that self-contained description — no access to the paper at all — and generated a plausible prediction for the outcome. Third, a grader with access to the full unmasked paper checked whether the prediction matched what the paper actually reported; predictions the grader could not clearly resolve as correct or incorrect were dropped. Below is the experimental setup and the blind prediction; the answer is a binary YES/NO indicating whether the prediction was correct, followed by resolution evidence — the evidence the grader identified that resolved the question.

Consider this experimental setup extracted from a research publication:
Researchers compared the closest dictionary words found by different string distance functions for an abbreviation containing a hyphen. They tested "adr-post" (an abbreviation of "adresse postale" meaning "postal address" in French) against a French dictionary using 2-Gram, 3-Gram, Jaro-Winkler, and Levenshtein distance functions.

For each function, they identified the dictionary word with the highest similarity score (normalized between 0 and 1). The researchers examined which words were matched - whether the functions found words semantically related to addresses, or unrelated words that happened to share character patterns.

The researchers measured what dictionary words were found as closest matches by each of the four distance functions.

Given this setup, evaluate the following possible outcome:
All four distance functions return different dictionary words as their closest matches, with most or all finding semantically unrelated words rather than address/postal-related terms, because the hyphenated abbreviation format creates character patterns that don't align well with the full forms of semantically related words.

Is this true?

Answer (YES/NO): NO